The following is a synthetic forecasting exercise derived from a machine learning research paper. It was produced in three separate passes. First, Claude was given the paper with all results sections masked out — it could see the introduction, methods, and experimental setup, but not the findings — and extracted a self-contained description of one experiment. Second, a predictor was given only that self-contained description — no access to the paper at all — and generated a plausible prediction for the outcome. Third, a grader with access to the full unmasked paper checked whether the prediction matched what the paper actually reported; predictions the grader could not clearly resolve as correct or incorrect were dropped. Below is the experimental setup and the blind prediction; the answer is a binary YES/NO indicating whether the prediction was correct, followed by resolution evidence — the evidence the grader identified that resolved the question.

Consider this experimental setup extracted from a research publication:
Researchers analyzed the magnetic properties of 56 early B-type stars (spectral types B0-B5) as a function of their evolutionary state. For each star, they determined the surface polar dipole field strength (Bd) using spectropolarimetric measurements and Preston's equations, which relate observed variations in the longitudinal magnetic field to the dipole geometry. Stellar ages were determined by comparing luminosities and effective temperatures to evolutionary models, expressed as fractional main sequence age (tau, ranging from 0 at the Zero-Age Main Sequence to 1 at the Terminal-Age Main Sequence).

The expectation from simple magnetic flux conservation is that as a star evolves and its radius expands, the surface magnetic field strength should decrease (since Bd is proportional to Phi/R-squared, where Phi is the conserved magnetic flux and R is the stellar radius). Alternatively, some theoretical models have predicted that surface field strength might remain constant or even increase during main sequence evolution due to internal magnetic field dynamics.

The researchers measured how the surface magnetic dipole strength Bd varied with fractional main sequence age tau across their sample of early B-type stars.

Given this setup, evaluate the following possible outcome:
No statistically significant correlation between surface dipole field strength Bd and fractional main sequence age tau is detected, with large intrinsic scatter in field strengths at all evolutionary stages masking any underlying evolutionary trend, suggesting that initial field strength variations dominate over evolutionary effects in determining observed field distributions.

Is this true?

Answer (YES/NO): NO